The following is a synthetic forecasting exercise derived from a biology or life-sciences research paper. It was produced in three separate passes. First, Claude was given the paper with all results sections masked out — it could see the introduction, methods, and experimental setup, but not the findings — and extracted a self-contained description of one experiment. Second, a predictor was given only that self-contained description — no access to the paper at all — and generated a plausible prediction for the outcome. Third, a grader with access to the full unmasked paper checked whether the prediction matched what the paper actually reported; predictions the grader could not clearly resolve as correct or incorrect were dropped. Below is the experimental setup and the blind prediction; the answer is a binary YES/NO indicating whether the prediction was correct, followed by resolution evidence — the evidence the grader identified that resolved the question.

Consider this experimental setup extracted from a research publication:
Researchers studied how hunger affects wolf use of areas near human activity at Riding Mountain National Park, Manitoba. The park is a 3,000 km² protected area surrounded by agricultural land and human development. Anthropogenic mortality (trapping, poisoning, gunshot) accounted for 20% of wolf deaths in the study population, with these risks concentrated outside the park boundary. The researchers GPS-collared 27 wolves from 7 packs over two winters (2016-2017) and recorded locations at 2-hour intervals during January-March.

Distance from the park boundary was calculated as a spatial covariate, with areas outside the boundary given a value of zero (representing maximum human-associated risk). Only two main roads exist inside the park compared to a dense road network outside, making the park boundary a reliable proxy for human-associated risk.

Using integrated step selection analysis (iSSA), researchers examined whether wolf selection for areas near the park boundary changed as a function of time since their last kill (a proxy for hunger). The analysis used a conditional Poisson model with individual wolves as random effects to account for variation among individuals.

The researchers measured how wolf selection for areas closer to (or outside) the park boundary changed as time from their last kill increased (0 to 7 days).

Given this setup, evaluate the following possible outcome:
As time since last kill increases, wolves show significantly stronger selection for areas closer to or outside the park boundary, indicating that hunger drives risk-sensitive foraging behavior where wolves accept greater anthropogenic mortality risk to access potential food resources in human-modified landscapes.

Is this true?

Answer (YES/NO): NO